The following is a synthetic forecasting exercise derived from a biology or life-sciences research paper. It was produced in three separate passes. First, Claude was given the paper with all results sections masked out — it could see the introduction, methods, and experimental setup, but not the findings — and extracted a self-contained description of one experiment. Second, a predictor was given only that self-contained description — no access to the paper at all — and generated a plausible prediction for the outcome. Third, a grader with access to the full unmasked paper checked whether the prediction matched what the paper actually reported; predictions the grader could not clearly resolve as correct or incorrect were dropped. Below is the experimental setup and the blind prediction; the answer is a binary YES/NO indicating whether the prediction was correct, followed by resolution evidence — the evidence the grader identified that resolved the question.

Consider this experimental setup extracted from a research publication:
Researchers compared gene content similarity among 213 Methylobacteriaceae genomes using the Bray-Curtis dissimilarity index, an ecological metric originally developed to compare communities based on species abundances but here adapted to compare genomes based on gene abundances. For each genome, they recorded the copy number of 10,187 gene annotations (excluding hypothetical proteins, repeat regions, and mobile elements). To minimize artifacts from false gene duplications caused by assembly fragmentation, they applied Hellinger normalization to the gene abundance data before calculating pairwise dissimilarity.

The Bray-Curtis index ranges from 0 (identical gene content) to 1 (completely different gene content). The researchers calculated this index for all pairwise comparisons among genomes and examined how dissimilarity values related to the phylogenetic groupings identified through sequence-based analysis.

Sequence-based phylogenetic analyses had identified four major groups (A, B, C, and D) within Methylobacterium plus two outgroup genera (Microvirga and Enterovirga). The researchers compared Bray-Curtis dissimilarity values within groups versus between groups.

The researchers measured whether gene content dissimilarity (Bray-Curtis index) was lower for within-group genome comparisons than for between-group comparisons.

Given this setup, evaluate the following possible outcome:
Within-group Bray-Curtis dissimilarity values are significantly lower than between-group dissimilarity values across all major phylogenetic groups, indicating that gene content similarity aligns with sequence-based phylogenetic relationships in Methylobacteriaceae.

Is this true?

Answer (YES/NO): YES